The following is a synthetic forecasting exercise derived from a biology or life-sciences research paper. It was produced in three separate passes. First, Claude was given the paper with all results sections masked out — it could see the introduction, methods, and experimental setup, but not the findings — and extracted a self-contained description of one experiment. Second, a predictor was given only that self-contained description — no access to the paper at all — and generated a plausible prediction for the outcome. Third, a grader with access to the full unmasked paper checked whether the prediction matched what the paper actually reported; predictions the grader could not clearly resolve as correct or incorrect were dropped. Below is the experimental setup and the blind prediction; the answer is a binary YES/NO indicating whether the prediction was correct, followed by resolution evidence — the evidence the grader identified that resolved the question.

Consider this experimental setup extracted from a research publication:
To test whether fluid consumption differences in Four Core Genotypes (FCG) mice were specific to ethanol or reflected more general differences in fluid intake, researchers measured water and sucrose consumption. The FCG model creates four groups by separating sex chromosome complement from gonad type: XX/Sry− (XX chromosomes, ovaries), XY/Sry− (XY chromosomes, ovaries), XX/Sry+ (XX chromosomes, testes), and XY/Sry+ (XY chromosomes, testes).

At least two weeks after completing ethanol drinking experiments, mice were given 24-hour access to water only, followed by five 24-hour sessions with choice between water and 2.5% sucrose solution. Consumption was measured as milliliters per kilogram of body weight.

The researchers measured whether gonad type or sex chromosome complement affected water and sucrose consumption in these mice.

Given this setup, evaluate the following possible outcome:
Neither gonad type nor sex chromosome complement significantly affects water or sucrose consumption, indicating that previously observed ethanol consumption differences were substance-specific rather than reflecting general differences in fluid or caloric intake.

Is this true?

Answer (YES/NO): NO